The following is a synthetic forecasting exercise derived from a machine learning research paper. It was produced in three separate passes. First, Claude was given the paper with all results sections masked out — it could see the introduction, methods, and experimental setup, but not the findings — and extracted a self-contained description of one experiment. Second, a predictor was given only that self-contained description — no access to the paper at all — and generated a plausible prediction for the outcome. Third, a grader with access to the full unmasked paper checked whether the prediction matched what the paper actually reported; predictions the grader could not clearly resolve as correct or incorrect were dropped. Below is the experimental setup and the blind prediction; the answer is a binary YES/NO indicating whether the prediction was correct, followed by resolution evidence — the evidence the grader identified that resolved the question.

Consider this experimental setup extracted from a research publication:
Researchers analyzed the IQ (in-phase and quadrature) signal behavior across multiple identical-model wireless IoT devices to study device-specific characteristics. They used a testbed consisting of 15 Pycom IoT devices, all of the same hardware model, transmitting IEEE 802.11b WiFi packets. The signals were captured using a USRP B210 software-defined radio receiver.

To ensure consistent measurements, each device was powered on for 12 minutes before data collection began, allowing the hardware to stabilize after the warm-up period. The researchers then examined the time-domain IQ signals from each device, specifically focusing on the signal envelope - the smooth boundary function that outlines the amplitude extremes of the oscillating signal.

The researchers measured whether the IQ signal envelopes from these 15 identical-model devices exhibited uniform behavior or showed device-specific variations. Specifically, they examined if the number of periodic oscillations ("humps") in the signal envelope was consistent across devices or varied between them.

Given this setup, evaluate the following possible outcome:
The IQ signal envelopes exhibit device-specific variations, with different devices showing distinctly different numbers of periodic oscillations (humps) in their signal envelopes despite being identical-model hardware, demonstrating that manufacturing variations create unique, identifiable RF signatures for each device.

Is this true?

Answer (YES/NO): YES